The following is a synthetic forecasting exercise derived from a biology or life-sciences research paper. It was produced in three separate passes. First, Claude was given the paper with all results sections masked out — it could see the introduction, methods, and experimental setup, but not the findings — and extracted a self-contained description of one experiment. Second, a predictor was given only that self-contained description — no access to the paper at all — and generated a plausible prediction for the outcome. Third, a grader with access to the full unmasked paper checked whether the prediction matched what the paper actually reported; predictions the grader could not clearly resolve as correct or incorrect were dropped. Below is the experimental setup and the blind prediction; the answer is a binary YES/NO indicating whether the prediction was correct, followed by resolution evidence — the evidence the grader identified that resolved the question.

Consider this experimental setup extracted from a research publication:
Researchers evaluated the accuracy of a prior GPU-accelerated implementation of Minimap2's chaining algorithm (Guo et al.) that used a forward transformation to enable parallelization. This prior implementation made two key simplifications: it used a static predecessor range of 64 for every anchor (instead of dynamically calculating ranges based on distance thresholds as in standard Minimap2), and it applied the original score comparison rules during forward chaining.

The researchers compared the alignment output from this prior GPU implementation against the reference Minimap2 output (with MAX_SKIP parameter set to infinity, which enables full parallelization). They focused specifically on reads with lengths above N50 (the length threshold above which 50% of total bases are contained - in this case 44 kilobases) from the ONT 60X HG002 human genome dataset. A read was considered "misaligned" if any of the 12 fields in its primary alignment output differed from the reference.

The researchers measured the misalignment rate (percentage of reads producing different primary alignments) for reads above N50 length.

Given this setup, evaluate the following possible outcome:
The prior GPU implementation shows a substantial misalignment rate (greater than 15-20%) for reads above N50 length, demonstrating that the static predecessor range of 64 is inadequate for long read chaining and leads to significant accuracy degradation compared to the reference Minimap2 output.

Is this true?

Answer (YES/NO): NO